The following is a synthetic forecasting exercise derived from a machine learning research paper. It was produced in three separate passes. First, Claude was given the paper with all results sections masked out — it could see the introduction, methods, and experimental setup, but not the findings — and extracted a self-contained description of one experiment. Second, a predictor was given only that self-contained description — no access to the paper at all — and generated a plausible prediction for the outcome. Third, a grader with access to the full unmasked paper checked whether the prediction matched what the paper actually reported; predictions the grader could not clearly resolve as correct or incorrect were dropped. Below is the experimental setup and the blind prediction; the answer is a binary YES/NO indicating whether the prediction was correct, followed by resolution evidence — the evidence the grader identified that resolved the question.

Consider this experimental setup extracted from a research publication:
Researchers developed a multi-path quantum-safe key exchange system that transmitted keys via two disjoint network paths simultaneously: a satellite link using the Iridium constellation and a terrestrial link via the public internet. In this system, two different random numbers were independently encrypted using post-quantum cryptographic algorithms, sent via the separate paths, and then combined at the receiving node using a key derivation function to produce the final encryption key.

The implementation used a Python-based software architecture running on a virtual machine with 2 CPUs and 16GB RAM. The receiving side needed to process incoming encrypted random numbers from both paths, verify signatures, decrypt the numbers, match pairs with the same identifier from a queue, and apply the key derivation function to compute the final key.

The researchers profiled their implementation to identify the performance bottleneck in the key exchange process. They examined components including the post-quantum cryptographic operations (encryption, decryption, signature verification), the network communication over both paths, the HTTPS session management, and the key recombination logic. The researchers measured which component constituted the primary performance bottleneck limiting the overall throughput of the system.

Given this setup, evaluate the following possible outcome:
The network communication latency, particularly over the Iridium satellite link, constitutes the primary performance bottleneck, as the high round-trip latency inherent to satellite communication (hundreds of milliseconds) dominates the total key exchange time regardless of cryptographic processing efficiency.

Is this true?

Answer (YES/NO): NO